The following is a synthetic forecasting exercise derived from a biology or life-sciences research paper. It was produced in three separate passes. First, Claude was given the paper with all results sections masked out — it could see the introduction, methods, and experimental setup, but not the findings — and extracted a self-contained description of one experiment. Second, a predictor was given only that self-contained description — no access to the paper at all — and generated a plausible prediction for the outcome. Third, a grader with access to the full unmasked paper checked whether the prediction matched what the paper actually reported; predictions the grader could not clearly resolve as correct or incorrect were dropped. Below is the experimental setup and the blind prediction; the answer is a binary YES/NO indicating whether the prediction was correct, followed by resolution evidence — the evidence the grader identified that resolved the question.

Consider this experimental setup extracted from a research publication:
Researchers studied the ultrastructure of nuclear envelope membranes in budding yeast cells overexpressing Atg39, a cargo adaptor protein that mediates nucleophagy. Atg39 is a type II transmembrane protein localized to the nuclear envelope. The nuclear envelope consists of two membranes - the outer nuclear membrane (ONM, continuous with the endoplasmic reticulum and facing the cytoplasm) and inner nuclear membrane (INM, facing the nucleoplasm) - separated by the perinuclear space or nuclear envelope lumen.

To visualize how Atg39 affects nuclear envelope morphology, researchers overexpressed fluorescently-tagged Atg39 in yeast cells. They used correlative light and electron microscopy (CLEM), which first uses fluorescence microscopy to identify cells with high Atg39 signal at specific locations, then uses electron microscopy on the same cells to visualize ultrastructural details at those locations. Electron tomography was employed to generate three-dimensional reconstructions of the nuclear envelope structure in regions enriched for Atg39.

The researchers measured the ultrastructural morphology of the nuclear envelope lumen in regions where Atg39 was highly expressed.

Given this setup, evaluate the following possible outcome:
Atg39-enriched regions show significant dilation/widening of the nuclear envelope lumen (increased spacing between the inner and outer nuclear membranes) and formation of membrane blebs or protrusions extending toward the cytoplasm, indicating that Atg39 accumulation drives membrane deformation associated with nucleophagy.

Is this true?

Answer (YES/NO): NO